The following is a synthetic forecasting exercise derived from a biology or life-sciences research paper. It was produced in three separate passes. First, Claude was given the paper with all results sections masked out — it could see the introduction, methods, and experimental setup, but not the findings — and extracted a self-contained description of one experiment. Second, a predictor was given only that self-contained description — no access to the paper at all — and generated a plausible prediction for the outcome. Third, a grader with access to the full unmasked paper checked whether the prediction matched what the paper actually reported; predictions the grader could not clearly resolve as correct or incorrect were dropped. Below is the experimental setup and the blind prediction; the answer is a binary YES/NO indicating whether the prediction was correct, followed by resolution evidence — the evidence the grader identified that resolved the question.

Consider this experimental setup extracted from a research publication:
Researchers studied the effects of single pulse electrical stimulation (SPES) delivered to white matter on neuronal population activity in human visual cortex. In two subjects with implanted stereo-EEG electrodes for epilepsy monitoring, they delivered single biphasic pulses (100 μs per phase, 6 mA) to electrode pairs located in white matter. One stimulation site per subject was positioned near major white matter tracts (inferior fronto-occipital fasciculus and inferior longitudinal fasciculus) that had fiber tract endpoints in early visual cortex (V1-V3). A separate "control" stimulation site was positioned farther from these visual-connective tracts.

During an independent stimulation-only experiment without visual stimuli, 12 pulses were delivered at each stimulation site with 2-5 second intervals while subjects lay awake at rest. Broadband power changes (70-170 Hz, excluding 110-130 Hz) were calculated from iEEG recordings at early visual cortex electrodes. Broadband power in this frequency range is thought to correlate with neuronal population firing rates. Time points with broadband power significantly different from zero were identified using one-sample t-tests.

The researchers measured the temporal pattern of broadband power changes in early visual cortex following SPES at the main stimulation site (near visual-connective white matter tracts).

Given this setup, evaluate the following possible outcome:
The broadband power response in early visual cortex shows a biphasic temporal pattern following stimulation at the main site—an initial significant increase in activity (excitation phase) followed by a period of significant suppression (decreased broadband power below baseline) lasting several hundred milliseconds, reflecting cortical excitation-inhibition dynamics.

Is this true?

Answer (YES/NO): YES